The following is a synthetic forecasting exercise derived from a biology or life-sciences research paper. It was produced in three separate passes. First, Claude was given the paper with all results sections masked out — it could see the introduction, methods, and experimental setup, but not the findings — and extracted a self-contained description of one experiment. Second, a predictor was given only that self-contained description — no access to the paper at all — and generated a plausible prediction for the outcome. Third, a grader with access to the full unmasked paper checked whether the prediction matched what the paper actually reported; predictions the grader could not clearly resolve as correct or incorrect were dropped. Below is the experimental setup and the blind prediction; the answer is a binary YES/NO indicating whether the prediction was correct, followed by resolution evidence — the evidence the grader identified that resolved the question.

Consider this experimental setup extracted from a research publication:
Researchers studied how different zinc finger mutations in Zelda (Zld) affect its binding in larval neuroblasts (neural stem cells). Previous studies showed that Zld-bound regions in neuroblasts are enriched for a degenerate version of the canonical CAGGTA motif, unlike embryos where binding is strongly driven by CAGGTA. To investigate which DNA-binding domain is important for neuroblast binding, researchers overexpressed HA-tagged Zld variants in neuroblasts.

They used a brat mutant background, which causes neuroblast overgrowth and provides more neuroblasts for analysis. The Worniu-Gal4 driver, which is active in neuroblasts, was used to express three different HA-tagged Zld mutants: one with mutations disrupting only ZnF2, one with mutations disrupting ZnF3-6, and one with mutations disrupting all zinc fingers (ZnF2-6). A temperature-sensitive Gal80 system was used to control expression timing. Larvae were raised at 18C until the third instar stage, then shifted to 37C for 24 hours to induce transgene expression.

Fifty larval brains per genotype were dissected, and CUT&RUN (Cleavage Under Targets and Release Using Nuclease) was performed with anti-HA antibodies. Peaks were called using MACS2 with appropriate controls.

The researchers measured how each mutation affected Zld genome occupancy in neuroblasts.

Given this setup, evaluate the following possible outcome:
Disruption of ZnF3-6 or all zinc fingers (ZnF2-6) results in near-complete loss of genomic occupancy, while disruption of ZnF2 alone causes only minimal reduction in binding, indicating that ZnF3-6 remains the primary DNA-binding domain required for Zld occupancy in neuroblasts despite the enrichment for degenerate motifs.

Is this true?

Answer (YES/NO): NO